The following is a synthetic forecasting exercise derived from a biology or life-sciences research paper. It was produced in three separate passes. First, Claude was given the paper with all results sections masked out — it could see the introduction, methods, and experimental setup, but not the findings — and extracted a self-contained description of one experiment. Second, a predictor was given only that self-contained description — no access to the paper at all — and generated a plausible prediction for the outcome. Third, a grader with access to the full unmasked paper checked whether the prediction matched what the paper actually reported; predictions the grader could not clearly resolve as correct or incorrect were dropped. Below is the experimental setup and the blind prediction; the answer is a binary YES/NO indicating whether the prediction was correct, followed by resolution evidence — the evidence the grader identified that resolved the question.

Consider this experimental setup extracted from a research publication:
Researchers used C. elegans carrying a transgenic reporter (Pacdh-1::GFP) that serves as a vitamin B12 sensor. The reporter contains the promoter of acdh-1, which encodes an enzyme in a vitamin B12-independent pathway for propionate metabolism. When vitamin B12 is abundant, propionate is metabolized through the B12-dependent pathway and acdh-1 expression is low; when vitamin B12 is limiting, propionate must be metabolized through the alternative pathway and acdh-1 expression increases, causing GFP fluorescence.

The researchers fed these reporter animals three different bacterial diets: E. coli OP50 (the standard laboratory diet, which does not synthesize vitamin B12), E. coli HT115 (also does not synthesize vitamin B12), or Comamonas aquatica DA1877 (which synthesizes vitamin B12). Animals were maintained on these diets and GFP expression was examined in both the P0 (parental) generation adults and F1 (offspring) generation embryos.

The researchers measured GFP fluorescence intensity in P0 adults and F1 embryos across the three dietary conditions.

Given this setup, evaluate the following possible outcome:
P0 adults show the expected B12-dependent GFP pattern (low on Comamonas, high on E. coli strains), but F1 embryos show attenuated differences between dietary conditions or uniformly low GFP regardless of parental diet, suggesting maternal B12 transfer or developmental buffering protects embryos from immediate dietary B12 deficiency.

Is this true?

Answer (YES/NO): NO